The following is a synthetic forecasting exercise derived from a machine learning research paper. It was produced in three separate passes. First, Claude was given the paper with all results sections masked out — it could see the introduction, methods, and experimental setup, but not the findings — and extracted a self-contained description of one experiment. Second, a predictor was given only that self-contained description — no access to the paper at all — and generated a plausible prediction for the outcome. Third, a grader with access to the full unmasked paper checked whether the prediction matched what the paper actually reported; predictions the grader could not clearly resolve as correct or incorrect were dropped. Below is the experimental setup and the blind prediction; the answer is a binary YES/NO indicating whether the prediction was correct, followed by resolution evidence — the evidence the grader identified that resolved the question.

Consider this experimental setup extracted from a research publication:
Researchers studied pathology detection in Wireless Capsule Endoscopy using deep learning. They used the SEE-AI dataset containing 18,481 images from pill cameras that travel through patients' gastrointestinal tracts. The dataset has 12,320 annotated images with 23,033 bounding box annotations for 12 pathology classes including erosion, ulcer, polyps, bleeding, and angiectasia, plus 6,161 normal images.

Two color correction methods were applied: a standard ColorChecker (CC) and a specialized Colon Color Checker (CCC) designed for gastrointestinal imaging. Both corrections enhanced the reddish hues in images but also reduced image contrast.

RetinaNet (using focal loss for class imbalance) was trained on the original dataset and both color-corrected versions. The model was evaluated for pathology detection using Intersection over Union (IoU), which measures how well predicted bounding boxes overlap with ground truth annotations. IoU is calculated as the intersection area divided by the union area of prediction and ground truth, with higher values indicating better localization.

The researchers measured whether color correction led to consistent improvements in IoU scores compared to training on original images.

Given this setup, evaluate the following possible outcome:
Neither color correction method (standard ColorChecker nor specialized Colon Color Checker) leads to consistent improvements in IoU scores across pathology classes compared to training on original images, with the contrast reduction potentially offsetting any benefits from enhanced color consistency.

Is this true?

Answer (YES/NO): YES